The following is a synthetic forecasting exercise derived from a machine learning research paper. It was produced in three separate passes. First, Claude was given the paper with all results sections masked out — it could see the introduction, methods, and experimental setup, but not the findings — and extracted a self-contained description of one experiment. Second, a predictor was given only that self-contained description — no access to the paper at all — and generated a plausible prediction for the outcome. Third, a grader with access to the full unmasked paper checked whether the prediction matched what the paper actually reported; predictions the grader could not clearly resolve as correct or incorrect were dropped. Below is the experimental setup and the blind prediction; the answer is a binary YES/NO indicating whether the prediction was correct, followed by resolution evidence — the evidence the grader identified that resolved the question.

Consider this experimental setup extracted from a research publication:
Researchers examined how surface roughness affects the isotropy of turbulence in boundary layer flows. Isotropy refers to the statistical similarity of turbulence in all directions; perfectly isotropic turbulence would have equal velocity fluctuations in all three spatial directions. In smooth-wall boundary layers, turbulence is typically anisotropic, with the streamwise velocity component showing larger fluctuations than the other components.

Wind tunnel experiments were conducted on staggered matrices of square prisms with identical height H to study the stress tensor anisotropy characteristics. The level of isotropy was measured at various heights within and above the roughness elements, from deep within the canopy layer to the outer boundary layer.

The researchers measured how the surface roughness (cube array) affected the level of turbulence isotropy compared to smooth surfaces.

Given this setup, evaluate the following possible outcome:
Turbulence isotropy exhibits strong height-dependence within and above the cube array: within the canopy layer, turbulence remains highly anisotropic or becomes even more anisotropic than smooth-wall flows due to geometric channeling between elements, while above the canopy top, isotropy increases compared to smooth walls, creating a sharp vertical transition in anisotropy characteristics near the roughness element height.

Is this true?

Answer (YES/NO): NO